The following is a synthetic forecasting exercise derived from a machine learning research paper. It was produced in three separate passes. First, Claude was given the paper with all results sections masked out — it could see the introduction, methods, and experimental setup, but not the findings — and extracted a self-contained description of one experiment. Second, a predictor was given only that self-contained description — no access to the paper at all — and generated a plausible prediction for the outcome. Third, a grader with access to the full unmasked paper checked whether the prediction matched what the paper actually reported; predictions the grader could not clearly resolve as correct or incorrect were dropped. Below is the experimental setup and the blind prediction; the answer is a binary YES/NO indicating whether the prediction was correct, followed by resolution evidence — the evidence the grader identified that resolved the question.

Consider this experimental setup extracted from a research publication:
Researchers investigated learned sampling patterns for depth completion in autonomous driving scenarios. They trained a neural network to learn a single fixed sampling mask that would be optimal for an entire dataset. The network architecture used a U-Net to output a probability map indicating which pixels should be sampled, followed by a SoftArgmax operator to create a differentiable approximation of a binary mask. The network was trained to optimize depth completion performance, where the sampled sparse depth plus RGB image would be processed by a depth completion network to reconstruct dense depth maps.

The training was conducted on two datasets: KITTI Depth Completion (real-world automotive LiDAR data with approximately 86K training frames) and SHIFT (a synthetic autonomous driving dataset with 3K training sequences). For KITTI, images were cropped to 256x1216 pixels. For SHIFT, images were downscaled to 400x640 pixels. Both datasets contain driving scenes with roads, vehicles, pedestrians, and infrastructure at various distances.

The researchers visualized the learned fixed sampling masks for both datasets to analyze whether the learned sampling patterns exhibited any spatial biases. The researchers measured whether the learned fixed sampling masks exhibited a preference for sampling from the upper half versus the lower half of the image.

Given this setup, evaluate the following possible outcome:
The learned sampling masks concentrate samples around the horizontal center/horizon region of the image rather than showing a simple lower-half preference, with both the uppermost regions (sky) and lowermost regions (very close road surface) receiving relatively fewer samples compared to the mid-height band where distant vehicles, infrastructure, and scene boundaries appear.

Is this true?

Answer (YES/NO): NO